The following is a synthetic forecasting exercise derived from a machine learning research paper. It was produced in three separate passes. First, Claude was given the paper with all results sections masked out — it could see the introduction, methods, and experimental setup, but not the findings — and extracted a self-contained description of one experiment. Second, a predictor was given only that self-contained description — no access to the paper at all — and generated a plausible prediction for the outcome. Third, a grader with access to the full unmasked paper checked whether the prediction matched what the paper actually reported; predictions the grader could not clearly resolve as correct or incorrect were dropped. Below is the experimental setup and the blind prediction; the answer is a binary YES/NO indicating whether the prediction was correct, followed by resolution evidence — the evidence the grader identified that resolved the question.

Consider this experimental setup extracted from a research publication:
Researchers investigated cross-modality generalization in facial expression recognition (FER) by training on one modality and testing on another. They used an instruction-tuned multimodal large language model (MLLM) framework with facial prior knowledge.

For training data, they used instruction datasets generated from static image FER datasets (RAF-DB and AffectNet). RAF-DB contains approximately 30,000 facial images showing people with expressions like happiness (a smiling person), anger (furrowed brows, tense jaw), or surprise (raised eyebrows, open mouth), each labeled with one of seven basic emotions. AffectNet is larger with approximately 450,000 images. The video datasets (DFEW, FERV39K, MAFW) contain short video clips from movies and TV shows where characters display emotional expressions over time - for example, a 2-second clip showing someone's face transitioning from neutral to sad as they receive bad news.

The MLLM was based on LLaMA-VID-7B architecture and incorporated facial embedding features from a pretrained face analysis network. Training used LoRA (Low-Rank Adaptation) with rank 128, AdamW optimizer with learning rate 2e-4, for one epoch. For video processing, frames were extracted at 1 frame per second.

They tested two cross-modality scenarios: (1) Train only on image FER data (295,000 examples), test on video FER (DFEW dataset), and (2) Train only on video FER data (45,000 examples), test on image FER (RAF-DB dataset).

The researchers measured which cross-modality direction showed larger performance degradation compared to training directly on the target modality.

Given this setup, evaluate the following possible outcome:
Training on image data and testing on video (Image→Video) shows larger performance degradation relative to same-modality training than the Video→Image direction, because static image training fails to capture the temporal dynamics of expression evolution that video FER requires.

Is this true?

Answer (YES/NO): NO